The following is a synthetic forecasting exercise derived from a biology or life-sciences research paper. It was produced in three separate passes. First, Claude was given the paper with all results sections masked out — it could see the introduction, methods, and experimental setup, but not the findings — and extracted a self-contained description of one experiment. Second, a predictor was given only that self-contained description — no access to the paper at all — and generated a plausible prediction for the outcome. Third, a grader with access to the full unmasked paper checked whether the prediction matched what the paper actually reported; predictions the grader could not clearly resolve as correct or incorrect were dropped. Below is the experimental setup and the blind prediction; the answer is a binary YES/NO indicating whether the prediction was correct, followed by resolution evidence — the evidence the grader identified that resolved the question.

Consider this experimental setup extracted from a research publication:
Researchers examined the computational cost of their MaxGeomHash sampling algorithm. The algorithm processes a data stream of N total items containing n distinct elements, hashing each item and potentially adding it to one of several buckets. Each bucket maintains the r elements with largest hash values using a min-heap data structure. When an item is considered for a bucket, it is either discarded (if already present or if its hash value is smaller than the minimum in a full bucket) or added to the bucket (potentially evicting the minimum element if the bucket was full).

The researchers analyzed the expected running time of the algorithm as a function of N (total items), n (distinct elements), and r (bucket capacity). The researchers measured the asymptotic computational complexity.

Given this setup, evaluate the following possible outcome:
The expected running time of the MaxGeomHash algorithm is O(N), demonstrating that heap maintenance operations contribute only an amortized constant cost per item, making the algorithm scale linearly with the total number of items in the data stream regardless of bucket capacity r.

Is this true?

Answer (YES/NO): NO